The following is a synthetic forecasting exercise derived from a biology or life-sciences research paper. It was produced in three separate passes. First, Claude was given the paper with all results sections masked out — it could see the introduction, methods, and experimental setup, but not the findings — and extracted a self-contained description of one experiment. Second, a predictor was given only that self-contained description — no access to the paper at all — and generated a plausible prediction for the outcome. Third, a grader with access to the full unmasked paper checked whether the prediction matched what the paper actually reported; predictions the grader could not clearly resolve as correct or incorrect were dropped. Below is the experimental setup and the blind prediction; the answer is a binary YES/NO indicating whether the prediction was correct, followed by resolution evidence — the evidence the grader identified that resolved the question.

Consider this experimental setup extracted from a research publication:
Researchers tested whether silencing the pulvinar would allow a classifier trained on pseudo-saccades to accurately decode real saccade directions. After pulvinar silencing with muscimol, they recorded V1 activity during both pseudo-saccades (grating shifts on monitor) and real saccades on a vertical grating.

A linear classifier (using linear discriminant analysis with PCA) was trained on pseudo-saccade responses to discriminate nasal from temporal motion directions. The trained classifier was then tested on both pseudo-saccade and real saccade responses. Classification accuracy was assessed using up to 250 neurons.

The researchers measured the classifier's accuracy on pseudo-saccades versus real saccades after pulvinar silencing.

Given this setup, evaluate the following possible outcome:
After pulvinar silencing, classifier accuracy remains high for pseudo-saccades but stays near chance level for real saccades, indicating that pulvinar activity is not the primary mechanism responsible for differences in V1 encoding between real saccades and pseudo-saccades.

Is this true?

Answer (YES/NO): NO